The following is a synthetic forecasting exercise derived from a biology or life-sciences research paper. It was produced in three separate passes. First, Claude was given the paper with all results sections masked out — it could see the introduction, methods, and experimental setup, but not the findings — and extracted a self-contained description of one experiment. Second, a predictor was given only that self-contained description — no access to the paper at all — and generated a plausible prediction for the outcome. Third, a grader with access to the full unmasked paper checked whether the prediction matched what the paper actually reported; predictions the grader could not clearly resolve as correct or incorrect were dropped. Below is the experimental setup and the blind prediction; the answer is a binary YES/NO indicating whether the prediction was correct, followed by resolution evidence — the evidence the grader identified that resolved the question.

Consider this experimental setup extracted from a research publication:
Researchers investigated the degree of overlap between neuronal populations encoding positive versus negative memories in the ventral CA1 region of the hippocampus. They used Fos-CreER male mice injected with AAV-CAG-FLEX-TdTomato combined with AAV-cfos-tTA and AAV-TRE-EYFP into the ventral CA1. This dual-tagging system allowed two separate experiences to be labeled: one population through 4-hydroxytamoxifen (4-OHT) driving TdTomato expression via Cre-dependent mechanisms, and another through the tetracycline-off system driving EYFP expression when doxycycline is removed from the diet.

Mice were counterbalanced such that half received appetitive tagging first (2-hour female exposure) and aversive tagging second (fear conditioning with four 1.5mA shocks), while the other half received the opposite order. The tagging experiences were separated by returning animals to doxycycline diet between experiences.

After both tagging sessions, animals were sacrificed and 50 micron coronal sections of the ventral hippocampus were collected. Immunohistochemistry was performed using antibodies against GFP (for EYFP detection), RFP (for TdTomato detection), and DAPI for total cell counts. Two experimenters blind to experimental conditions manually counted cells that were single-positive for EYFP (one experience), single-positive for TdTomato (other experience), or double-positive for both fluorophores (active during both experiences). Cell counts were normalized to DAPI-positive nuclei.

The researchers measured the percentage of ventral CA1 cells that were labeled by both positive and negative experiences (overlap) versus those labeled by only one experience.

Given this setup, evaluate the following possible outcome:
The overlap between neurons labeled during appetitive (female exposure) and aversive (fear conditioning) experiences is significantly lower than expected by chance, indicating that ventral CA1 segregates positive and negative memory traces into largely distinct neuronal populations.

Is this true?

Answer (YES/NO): YES